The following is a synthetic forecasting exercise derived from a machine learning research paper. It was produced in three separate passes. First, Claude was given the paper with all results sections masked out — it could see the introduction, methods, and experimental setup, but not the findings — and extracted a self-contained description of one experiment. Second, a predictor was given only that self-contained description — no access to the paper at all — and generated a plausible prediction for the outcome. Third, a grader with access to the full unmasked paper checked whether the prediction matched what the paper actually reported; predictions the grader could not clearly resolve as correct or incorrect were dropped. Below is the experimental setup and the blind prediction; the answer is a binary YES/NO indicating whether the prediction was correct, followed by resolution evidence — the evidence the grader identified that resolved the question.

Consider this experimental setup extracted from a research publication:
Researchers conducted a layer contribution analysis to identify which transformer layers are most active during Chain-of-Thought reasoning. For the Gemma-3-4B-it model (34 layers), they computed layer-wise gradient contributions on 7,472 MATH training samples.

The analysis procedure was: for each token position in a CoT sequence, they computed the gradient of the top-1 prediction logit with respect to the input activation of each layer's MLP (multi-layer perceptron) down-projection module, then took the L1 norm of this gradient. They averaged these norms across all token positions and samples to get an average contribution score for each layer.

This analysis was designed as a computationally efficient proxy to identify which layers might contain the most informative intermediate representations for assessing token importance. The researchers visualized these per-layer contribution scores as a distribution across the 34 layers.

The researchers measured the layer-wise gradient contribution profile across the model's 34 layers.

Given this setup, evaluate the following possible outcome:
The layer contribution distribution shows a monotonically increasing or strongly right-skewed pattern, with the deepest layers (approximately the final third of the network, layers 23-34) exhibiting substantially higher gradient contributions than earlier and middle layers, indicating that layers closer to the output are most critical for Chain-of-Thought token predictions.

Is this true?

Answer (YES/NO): NO